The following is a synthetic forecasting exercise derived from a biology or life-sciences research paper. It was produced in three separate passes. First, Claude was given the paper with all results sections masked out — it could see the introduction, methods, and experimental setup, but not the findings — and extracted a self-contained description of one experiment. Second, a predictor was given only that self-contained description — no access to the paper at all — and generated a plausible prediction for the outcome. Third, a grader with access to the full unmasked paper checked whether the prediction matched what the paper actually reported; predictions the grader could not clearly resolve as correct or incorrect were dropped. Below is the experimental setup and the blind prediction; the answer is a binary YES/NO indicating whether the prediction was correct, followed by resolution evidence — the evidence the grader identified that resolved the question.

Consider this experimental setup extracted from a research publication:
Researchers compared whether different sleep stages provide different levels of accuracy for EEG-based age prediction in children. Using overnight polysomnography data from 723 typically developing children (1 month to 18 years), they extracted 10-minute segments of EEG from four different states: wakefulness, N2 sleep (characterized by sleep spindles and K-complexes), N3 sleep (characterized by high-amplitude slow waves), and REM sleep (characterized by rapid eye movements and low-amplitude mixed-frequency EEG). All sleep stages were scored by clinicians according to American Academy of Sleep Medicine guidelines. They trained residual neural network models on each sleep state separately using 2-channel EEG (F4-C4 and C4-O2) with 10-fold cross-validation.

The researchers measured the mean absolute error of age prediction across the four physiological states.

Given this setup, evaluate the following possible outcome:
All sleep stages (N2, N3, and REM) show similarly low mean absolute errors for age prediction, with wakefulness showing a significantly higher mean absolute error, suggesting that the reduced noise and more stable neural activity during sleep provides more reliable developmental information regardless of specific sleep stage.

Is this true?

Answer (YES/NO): NO